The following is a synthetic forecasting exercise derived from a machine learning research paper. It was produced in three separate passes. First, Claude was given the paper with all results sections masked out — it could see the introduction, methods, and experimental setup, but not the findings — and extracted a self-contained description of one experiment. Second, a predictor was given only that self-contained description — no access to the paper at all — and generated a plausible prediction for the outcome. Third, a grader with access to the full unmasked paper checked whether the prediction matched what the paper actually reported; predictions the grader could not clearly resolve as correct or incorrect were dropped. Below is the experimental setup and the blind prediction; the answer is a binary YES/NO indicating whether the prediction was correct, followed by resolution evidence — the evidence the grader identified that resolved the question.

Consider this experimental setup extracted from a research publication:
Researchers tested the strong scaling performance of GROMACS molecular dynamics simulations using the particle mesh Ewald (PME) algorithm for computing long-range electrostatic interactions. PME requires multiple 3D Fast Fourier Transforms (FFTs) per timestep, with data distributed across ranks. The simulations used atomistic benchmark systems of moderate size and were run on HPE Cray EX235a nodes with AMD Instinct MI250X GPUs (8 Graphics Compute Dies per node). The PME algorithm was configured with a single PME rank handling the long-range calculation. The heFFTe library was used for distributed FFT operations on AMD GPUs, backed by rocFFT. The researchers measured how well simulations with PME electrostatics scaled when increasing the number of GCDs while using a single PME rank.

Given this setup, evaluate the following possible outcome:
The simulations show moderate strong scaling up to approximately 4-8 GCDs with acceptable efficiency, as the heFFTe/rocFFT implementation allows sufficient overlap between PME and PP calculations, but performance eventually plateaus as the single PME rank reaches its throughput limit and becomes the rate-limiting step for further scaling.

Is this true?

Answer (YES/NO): YES